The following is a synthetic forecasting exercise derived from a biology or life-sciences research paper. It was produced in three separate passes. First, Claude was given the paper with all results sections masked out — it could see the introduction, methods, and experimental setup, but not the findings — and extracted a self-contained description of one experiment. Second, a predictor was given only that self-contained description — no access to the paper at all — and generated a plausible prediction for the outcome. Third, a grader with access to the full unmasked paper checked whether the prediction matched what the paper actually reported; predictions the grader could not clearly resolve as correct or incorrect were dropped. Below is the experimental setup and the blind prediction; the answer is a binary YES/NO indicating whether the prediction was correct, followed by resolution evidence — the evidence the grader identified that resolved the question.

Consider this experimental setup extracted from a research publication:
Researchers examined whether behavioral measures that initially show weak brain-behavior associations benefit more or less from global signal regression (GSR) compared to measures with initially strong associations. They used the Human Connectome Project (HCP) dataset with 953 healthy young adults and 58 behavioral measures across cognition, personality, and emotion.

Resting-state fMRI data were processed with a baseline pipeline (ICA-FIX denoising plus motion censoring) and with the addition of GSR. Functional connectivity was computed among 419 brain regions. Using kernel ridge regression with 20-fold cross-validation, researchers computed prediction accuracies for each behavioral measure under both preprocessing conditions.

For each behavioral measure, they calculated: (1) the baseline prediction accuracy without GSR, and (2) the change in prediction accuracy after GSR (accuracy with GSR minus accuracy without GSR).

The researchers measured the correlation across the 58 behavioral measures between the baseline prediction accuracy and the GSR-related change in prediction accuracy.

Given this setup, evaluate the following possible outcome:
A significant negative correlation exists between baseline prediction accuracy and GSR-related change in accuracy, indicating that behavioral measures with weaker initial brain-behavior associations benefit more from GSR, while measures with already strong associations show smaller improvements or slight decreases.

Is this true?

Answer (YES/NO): NO